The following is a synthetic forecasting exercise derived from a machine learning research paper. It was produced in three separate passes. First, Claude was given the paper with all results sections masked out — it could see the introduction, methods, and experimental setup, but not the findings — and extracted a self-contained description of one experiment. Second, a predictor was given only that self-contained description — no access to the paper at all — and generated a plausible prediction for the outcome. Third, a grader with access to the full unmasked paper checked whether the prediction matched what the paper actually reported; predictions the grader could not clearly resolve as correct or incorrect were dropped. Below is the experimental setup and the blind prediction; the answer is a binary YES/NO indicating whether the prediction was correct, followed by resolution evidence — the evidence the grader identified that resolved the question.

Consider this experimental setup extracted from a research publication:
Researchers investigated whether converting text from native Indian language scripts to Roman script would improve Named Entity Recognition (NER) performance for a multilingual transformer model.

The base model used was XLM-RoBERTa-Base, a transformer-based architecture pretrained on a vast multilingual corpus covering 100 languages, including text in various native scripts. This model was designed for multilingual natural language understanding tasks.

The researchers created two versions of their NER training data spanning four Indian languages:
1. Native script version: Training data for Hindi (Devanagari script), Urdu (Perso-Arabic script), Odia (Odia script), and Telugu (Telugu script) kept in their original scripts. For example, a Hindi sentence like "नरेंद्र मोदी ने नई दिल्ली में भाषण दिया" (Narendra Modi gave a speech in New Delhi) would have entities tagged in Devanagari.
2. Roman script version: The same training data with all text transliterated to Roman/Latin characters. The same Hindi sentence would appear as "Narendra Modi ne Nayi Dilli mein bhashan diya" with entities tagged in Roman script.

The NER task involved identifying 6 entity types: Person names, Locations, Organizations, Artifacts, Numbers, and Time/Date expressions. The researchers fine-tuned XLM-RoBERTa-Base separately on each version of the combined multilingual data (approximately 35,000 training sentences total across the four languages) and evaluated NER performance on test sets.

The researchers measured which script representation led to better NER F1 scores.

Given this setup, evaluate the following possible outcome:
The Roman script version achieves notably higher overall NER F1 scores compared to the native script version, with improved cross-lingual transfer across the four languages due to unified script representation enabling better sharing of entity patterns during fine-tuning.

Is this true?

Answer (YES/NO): NO